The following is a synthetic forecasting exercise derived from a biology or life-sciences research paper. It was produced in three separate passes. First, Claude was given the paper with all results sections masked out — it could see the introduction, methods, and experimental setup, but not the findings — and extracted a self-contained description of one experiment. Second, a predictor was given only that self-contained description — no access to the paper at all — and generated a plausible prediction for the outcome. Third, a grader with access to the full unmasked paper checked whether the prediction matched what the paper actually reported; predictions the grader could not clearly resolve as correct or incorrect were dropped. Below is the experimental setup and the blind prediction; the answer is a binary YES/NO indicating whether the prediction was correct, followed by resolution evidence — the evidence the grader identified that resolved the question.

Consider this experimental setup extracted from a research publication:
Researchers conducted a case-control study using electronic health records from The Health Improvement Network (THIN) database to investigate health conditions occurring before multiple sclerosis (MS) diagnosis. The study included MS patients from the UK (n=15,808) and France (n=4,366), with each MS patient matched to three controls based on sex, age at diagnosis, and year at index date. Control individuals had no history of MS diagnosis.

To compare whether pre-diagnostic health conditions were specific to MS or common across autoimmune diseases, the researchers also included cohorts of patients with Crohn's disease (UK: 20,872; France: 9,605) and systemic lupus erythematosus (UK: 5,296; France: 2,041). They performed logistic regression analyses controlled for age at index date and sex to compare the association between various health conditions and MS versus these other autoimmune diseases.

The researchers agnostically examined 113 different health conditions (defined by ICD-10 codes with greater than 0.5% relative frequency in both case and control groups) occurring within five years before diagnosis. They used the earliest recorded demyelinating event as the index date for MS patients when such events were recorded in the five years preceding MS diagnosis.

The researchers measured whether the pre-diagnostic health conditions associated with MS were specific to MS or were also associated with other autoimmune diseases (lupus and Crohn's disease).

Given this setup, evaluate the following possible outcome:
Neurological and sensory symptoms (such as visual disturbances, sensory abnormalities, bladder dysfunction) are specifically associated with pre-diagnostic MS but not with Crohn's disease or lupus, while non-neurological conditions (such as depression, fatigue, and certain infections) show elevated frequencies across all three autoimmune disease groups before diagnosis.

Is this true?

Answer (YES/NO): NO